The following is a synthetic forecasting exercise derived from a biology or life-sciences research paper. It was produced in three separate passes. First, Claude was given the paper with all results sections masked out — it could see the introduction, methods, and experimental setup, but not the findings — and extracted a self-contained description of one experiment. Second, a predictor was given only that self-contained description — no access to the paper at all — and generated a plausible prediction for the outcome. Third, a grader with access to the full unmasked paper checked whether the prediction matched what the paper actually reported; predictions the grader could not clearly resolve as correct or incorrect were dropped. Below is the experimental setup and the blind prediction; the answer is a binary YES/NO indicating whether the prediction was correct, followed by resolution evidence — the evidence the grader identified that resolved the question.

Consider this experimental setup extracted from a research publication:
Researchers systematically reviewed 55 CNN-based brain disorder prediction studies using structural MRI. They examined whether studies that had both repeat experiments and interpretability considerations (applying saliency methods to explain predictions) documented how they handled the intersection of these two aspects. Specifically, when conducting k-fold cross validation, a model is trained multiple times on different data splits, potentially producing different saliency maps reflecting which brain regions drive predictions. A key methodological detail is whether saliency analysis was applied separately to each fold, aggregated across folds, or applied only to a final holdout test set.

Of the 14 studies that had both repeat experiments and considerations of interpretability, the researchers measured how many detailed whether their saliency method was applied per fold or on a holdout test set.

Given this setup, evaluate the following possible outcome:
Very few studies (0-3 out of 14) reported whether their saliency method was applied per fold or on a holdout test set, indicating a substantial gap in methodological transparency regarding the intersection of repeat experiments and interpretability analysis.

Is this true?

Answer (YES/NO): YES